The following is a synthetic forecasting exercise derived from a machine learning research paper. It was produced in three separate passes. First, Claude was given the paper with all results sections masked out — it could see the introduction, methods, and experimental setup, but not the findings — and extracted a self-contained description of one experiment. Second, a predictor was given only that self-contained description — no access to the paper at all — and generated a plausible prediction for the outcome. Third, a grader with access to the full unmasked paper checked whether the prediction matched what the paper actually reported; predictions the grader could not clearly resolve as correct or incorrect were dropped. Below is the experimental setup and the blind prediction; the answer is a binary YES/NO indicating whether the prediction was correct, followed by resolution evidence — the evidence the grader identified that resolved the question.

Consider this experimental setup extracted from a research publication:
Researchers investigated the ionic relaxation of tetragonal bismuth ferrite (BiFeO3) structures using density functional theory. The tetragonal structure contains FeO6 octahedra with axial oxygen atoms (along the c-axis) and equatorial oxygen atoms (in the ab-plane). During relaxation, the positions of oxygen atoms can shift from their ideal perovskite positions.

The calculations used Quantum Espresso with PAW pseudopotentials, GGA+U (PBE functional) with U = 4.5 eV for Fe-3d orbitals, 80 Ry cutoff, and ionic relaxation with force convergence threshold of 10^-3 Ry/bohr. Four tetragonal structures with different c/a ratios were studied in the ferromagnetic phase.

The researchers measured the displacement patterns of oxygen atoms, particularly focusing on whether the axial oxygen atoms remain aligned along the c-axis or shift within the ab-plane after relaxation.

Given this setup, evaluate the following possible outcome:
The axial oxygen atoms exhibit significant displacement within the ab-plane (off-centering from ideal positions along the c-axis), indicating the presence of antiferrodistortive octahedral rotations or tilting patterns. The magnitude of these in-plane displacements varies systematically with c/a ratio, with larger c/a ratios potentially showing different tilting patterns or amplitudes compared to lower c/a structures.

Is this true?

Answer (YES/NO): YES